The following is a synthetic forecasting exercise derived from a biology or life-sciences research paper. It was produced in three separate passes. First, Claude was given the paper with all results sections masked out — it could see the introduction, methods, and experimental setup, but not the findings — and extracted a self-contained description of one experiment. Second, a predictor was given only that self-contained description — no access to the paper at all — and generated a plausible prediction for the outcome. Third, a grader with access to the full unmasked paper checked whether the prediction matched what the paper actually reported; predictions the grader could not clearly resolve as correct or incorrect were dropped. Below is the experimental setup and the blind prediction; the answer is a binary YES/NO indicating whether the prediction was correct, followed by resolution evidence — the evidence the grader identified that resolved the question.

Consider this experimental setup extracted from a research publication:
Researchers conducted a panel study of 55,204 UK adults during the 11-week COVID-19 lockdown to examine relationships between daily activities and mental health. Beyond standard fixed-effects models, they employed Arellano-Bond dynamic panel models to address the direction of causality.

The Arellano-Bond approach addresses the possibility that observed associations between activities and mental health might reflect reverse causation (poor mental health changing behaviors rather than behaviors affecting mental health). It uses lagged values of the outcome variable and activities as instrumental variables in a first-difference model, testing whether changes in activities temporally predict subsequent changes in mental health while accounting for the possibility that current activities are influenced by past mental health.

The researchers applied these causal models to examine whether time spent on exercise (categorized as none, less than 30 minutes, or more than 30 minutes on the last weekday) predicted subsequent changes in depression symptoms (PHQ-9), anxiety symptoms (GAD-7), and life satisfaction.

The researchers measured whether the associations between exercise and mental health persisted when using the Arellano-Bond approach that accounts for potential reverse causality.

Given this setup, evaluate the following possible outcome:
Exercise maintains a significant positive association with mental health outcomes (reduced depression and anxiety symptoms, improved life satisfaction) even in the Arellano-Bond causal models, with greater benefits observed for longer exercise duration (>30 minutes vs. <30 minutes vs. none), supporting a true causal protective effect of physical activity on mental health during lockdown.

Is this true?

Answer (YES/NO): NO